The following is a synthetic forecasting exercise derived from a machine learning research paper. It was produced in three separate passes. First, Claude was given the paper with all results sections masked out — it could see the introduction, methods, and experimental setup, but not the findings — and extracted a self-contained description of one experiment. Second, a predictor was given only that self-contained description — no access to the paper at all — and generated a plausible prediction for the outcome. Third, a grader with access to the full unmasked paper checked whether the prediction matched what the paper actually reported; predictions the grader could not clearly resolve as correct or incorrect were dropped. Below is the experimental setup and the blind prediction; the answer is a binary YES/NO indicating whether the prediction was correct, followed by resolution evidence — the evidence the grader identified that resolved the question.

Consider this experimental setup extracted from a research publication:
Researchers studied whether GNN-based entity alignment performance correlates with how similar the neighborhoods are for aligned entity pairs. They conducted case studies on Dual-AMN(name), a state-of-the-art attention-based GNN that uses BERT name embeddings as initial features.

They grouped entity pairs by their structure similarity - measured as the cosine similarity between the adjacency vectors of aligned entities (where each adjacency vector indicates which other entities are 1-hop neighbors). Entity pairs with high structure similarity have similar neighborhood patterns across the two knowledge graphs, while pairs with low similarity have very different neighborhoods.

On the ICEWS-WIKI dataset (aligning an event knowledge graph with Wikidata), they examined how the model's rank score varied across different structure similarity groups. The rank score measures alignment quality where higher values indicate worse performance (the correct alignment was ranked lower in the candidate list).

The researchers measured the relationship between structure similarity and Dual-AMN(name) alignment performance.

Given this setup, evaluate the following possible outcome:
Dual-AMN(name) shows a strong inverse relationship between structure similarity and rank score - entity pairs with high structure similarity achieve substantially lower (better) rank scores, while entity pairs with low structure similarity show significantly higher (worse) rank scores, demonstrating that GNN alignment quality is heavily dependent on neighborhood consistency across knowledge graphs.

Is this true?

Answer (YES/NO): YES